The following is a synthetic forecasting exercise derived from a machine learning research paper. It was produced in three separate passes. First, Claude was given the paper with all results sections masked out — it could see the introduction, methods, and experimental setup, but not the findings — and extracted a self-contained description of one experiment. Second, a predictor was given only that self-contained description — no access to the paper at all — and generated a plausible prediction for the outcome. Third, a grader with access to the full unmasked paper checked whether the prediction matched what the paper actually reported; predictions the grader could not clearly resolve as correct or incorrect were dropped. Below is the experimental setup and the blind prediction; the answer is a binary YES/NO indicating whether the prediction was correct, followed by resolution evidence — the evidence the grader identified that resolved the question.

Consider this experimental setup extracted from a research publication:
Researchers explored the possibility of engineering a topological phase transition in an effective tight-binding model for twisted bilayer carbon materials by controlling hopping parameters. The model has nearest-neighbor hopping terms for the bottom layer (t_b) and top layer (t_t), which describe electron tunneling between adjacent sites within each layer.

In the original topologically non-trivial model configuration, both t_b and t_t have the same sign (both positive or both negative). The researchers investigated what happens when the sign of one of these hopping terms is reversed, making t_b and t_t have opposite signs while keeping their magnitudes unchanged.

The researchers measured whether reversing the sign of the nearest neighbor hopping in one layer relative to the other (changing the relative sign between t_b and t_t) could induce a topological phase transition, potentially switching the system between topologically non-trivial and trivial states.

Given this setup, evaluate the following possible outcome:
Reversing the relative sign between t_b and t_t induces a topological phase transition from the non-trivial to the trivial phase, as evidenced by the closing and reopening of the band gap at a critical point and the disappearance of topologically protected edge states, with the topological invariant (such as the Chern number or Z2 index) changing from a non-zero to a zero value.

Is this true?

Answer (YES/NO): NO